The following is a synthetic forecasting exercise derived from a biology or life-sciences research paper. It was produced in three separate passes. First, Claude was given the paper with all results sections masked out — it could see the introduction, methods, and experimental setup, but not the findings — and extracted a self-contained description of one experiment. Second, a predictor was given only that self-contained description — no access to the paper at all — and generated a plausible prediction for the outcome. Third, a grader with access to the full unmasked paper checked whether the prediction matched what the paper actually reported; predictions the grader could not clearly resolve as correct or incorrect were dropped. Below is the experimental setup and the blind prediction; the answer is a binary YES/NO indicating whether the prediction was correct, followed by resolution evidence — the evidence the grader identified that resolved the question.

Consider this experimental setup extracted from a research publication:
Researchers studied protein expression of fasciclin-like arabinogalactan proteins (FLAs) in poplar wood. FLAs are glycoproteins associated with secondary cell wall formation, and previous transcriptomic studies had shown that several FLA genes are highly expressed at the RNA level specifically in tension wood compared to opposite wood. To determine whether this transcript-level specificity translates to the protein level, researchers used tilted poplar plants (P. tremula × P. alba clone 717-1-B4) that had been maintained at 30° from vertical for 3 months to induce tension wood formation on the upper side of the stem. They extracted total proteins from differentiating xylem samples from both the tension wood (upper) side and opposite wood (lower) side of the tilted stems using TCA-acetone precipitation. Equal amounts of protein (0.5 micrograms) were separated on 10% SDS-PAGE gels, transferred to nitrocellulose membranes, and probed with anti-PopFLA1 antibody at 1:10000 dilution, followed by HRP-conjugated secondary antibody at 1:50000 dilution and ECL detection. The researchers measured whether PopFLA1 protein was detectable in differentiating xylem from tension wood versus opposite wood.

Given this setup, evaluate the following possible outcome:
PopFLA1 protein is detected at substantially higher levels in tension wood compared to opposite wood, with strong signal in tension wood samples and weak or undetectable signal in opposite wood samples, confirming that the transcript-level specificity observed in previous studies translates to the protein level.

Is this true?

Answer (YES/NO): YES